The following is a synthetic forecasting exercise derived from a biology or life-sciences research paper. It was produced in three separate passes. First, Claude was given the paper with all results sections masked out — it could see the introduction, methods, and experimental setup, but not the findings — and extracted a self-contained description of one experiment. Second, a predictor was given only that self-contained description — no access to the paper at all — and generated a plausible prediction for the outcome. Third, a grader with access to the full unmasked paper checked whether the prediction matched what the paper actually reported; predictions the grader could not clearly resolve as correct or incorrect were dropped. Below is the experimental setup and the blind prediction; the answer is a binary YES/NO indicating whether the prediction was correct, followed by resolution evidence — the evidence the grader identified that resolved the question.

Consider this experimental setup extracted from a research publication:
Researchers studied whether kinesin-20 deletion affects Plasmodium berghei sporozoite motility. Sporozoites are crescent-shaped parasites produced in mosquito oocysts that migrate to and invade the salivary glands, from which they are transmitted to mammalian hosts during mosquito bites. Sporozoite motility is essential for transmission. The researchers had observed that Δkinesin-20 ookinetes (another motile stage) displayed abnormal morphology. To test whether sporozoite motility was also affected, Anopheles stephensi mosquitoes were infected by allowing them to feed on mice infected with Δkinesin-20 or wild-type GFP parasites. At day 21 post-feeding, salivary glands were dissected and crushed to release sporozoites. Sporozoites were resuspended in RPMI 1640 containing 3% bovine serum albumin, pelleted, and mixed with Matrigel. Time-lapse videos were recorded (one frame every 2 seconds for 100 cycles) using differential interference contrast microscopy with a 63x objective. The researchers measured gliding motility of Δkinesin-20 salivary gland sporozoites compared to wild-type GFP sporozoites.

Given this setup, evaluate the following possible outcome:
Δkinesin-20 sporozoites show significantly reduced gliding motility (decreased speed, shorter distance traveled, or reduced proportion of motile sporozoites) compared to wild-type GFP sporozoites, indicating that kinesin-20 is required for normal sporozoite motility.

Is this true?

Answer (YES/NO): NO